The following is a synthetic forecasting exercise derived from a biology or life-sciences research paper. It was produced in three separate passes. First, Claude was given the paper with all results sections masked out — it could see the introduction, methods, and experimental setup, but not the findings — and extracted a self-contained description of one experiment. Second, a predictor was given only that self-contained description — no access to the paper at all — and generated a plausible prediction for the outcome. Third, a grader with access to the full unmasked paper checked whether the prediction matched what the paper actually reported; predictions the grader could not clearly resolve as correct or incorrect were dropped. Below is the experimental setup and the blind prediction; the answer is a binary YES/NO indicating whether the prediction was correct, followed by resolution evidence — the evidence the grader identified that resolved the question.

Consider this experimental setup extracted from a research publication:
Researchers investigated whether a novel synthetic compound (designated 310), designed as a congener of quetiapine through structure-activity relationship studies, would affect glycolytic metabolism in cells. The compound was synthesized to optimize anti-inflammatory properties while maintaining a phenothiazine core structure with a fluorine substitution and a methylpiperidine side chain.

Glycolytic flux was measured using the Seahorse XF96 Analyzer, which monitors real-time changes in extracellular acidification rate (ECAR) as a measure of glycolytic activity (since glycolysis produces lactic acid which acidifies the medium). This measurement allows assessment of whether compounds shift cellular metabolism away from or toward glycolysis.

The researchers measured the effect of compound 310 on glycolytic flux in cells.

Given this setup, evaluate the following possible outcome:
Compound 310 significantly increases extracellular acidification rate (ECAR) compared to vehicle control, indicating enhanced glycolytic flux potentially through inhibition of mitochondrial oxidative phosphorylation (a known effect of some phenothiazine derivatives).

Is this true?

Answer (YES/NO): NO